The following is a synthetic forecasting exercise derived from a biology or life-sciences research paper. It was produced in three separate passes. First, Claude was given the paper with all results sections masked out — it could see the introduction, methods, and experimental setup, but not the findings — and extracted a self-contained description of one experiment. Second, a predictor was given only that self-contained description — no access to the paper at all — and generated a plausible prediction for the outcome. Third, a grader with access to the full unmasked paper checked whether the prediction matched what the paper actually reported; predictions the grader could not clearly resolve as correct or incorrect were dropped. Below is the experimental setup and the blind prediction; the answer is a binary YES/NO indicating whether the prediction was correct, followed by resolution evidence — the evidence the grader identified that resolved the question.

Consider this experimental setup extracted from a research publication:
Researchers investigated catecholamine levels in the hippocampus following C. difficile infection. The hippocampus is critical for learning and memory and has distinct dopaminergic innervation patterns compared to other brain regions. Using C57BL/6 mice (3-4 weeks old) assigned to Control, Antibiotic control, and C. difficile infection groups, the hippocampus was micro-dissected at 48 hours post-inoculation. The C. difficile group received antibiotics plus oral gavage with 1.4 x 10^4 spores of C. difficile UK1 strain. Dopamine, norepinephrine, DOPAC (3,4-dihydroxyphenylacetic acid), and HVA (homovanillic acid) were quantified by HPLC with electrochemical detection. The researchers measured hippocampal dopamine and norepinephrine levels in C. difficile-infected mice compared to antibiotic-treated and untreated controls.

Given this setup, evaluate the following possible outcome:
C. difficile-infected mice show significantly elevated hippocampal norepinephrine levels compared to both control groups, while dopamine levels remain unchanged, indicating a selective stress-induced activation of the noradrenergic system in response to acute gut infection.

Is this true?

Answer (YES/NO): NO